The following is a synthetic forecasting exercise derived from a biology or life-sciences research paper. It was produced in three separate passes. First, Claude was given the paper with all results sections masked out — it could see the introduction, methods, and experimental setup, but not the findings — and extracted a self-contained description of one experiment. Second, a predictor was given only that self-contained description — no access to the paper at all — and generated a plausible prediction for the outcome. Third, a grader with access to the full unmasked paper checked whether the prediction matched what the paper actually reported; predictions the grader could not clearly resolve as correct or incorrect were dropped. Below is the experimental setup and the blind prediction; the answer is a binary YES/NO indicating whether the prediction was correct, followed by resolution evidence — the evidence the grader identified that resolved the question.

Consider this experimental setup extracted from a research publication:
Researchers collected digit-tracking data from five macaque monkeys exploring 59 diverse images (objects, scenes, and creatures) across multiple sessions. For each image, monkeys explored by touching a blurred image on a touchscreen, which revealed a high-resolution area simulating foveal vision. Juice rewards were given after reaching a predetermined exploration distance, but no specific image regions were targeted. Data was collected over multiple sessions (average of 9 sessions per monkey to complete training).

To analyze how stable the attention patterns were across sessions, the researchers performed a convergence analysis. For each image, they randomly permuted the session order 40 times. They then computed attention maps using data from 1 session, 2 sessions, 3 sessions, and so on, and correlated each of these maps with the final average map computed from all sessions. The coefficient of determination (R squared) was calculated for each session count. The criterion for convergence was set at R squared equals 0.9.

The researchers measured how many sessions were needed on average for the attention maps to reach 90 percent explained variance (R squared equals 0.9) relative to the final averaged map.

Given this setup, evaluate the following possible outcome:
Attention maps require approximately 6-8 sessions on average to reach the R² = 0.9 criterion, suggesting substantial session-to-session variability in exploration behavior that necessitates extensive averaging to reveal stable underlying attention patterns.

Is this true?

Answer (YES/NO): NO